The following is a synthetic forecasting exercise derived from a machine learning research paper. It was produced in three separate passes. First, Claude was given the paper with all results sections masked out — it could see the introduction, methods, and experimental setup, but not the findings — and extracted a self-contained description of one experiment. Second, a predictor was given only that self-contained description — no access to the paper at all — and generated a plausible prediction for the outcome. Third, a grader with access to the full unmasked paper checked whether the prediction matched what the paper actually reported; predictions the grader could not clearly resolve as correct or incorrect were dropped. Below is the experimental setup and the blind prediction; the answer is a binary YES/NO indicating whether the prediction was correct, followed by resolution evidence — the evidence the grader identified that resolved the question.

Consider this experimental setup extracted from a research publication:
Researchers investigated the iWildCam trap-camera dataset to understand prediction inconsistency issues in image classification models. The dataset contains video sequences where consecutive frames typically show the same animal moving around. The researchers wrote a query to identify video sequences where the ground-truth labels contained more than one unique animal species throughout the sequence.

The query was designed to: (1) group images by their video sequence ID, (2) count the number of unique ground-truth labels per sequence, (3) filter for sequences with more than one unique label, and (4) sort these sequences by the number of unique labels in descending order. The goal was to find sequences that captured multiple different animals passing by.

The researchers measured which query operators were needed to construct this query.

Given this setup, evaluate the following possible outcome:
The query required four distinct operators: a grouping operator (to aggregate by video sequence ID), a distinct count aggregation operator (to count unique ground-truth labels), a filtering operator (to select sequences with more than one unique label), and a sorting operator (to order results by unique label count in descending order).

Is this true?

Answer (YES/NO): NO